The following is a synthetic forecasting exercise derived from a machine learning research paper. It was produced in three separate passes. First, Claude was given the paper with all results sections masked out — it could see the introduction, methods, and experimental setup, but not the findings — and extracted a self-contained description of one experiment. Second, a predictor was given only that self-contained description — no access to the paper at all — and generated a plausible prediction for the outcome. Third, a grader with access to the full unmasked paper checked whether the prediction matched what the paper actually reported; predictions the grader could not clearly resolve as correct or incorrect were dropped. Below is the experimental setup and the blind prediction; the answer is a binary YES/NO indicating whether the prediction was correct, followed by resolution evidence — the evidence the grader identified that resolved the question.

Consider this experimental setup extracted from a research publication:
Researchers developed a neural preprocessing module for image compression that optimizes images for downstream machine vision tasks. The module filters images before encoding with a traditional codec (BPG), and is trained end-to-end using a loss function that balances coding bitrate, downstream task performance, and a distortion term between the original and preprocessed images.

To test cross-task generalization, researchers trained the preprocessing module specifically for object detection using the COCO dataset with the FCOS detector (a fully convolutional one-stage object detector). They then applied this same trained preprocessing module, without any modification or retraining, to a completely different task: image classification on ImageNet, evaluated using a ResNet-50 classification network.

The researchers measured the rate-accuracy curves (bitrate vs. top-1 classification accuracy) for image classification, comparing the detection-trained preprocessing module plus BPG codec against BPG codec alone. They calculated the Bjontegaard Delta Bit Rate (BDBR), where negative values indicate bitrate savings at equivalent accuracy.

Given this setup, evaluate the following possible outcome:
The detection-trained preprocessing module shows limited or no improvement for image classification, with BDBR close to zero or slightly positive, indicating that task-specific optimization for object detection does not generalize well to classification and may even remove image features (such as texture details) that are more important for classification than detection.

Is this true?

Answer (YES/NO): NO